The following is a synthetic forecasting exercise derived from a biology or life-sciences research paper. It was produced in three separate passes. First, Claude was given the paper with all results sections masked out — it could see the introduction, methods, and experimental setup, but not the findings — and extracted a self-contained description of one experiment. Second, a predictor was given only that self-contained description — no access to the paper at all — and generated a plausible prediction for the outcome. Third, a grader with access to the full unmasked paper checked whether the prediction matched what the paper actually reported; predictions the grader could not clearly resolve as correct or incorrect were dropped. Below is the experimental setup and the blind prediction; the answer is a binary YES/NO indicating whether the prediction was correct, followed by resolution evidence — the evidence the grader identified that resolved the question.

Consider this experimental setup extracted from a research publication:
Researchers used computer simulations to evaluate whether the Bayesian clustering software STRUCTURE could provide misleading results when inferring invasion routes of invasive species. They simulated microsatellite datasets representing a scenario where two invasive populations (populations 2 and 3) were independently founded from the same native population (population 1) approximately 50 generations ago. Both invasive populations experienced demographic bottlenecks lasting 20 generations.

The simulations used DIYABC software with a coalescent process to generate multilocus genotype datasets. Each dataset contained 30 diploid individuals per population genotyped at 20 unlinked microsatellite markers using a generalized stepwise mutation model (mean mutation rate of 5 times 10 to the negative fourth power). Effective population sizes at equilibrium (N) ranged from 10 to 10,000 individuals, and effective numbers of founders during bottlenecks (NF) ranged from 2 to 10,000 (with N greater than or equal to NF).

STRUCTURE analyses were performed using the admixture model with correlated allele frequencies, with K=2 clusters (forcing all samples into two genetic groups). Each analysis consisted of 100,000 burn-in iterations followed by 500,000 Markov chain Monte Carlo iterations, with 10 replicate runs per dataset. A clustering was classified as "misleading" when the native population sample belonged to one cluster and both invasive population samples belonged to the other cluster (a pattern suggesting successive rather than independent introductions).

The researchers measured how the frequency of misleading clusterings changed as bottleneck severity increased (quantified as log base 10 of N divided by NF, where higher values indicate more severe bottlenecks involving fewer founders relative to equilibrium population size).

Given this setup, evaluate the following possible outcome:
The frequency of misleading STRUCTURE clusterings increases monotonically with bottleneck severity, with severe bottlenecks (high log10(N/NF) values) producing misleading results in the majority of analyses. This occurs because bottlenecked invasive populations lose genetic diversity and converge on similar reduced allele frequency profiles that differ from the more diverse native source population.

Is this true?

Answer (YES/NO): NO